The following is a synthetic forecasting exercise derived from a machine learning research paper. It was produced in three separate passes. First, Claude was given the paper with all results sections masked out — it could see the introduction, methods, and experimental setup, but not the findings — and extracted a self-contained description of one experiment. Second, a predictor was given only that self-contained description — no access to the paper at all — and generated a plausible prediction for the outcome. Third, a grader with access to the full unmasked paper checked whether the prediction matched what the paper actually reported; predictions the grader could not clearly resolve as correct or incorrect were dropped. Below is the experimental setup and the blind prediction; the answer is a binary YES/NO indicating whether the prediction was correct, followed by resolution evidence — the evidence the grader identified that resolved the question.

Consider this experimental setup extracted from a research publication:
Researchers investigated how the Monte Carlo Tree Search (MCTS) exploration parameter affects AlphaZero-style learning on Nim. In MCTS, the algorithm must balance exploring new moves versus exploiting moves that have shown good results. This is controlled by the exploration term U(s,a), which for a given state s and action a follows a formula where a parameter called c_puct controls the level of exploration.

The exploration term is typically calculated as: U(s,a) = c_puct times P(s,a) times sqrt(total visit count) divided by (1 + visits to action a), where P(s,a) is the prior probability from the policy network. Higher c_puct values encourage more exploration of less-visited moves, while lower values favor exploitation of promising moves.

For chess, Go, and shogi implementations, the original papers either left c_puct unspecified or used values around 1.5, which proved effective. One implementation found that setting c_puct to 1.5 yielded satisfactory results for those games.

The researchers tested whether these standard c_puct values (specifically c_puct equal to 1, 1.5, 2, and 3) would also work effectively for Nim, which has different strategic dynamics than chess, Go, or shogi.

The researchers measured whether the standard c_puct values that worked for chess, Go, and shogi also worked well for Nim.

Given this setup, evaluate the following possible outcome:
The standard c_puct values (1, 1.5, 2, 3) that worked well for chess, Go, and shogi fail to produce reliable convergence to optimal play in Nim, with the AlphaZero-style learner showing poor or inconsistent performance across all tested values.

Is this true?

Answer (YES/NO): YES